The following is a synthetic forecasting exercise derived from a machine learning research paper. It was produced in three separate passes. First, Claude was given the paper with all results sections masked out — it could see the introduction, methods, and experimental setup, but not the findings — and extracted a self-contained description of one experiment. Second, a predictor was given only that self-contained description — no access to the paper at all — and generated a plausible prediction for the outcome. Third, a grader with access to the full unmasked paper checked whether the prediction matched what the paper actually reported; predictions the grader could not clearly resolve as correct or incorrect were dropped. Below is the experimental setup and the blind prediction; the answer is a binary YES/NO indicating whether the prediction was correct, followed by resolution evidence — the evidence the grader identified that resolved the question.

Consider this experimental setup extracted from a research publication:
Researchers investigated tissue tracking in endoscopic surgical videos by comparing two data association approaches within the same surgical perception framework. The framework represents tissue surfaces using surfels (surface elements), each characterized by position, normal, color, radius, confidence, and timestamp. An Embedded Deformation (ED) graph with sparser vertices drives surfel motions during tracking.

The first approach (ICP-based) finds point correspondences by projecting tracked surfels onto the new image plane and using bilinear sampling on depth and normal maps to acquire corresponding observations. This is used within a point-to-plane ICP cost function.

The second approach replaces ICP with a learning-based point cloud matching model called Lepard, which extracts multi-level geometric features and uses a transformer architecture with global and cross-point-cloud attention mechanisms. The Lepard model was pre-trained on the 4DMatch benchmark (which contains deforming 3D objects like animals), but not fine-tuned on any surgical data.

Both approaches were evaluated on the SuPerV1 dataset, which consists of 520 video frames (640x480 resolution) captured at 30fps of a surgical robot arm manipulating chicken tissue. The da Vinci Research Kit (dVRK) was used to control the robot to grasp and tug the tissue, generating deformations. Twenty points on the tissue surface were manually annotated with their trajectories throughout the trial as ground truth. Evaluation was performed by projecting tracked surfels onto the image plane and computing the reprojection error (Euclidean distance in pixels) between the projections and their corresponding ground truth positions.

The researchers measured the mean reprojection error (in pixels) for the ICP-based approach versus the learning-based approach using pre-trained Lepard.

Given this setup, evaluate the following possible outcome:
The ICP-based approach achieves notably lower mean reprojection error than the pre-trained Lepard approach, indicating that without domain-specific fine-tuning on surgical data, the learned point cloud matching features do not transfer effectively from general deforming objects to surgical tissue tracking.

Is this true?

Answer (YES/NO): YES